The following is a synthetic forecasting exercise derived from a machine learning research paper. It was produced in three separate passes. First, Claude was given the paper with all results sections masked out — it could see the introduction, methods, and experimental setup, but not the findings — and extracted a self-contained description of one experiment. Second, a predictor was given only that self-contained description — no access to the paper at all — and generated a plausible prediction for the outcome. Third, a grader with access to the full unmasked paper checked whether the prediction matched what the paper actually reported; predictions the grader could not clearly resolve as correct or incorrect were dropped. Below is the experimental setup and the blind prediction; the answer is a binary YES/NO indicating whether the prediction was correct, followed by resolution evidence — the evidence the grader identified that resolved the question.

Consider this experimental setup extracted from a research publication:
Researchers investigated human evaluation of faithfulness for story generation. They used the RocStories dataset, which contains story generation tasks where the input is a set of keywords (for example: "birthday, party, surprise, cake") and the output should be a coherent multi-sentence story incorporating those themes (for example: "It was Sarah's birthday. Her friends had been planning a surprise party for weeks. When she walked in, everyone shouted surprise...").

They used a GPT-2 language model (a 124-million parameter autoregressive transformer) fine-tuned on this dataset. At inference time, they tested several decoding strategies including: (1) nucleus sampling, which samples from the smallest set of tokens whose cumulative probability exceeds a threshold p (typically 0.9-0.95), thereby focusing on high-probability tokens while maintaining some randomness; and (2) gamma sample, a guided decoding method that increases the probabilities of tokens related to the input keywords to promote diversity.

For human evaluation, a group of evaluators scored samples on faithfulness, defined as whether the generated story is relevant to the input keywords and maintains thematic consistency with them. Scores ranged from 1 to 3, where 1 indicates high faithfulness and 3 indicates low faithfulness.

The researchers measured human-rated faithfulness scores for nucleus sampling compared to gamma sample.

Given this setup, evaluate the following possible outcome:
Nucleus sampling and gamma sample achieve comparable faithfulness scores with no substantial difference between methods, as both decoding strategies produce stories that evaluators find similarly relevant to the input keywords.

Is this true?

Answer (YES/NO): YES